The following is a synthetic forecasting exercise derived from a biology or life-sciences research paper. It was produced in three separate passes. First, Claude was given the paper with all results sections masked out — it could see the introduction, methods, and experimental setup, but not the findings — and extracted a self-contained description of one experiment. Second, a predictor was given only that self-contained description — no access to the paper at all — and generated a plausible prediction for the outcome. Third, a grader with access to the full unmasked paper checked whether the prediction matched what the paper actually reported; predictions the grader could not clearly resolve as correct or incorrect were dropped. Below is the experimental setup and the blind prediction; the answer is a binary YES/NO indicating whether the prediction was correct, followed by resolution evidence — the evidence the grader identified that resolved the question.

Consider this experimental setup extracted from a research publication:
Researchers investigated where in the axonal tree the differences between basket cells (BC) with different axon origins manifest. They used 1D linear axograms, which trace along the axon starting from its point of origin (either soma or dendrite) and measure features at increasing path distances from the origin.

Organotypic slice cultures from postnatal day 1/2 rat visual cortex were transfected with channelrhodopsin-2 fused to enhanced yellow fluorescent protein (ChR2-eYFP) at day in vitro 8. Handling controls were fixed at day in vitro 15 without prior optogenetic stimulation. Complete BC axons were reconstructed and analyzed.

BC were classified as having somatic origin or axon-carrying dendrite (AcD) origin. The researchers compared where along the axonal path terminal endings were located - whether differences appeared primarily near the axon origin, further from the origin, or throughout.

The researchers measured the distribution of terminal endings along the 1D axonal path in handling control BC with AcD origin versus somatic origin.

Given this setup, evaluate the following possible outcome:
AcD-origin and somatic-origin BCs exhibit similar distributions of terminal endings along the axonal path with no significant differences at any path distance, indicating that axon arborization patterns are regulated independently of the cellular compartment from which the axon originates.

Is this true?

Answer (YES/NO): NO